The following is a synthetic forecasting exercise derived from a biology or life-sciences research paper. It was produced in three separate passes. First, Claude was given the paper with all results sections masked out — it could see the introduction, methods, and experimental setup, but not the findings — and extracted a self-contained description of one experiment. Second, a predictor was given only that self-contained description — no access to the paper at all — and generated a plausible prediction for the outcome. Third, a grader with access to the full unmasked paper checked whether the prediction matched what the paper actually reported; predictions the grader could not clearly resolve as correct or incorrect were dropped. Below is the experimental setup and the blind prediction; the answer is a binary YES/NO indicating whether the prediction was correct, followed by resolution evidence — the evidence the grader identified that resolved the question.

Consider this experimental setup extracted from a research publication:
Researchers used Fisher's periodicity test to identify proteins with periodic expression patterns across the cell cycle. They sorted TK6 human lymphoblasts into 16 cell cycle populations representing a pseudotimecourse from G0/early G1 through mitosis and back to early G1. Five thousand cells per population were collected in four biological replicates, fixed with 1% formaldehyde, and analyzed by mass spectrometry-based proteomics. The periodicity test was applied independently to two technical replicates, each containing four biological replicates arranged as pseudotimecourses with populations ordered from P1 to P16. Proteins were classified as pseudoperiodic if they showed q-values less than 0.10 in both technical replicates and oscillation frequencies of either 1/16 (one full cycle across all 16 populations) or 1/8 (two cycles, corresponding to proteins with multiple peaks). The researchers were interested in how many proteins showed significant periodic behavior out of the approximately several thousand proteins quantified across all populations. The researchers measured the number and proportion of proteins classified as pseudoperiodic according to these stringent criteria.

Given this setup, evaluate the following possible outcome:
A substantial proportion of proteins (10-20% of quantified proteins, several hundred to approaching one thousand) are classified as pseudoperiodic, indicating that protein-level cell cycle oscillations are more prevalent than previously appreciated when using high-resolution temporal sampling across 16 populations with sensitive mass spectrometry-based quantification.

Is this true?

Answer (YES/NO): NO